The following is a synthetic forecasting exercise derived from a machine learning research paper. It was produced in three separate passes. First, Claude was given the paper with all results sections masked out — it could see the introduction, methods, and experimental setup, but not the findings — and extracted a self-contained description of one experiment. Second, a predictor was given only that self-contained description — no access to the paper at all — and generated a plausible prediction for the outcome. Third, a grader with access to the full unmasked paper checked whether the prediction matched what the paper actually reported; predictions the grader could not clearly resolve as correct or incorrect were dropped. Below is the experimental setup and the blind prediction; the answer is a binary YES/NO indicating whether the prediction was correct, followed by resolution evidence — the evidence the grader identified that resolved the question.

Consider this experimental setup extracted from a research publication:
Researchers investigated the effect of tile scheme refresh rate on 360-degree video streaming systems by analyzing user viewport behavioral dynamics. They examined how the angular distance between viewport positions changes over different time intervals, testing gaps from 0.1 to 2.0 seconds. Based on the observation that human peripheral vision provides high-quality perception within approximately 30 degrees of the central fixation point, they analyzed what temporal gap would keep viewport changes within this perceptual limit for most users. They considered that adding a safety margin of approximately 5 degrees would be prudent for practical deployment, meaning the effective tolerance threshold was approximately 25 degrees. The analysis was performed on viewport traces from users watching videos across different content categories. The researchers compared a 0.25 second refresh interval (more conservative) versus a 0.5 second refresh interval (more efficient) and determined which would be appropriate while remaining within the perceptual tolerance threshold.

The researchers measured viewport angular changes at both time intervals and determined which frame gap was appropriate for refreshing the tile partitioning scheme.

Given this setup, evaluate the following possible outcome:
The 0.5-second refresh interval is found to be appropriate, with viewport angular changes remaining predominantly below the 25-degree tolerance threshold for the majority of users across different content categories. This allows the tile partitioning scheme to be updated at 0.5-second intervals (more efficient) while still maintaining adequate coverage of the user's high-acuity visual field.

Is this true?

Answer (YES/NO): YES